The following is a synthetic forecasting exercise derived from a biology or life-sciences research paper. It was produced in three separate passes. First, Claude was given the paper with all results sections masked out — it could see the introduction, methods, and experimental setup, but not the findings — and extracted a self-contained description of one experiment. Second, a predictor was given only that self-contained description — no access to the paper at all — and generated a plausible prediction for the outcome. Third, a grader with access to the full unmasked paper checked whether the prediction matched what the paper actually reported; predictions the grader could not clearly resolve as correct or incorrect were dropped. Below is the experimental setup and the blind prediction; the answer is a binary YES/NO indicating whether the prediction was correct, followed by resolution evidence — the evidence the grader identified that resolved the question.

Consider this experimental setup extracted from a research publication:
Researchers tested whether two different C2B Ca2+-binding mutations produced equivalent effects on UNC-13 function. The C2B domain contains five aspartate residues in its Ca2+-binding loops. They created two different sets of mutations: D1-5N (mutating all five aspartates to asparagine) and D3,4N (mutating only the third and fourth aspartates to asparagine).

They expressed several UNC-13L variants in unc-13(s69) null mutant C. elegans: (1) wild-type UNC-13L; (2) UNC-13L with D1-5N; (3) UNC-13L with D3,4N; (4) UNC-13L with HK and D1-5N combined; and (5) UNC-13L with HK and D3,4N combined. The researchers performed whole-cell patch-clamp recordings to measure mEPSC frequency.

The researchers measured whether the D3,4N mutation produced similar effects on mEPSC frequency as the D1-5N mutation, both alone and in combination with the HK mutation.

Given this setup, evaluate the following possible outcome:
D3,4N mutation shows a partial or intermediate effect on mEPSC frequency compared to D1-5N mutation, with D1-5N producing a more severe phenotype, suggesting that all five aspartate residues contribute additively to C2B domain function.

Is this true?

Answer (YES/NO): YES